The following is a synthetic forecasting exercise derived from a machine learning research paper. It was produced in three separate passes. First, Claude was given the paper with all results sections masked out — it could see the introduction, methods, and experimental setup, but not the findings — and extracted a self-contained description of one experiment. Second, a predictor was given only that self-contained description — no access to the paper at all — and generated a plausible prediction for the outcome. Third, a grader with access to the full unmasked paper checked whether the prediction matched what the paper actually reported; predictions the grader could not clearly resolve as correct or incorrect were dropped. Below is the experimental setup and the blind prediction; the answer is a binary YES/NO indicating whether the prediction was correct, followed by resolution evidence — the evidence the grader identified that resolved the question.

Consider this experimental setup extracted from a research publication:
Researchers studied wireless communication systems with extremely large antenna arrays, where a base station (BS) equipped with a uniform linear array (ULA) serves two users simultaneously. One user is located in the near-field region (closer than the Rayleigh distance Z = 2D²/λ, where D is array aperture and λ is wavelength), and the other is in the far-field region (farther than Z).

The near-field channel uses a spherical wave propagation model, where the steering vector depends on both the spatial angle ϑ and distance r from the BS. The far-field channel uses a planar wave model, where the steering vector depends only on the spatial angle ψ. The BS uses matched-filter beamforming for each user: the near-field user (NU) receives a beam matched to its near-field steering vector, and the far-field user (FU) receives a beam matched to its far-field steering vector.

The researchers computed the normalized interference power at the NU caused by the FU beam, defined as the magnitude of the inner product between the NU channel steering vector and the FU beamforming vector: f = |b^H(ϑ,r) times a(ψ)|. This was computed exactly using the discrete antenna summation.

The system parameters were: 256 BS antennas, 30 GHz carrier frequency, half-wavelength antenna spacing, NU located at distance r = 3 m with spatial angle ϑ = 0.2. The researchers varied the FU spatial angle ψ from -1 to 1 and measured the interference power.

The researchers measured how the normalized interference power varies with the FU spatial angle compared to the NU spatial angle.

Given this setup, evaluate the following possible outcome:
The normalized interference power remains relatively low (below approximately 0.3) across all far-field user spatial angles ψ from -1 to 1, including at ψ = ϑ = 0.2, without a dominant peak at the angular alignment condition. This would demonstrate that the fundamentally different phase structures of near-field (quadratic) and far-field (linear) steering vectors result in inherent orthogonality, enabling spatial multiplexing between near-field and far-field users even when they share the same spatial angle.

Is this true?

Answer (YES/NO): NO